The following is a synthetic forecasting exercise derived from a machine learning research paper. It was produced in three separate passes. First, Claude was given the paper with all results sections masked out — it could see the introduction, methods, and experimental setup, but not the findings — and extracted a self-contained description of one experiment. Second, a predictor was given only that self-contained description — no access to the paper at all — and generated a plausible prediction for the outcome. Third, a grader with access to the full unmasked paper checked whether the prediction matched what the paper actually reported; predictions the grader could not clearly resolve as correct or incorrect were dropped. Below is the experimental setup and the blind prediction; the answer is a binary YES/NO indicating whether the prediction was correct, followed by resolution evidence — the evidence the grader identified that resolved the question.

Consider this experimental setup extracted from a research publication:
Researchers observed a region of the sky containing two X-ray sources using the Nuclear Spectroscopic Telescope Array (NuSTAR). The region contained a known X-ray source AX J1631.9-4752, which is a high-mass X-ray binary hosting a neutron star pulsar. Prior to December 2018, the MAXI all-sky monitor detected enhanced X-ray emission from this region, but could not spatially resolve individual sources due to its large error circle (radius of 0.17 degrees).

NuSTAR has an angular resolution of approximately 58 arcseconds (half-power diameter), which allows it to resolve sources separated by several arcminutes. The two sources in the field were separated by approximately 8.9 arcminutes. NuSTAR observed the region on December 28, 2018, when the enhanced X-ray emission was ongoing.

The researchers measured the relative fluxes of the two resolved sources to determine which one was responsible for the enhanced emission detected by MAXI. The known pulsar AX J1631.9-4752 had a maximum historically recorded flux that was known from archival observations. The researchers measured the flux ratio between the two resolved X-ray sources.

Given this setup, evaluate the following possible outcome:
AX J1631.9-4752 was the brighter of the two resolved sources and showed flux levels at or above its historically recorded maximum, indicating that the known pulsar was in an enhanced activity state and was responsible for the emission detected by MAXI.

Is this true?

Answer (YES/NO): NO